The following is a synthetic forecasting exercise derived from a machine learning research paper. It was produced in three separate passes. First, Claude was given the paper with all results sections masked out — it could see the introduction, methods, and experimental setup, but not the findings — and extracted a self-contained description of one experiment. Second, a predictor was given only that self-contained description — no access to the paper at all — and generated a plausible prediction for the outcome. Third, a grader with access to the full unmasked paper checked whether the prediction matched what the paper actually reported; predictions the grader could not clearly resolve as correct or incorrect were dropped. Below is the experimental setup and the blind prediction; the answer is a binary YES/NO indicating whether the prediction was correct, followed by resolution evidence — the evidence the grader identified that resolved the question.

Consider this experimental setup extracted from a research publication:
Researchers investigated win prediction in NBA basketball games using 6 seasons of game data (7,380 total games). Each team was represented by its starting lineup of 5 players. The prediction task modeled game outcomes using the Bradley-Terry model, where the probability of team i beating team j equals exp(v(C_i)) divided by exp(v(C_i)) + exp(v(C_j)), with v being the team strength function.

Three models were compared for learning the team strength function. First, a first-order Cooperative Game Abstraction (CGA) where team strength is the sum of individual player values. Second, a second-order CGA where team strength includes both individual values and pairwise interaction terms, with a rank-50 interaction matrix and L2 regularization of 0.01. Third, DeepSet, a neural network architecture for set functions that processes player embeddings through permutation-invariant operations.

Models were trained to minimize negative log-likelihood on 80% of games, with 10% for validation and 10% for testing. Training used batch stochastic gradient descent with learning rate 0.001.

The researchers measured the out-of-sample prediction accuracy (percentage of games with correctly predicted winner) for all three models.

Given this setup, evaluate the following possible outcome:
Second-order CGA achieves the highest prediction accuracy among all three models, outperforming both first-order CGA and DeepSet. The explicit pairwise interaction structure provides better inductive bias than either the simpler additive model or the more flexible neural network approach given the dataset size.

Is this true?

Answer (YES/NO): YES